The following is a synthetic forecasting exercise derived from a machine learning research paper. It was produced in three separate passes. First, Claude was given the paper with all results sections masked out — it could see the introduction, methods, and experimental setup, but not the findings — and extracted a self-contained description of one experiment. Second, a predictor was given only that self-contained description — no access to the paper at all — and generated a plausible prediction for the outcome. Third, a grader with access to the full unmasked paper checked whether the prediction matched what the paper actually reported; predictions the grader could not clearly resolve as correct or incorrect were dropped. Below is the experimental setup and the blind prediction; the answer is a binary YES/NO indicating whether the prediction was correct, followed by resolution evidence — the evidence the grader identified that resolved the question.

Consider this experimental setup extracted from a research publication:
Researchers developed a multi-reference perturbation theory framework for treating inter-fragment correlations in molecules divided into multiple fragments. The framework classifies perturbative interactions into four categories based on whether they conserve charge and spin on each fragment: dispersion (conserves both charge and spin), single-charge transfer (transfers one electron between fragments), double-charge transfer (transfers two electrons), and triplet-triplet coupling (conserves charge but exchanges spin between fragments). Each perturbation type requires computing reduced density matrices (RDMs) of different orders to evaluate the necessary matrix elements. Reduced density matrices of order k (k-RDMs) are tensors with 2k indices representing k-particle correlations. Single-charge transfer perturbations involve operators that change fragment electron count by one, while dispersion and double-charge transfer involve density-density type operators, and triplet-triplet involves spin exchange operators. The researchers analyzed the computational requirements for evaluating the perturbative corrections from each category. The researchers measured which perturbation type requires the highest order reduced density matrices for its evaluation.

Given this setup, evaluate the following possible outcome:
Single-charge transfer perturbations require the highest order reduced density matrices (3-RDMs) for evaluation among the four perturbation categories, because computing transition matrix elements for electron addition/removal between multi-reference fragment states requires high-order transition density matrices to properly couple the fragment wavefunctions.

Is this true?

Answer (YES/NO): NO